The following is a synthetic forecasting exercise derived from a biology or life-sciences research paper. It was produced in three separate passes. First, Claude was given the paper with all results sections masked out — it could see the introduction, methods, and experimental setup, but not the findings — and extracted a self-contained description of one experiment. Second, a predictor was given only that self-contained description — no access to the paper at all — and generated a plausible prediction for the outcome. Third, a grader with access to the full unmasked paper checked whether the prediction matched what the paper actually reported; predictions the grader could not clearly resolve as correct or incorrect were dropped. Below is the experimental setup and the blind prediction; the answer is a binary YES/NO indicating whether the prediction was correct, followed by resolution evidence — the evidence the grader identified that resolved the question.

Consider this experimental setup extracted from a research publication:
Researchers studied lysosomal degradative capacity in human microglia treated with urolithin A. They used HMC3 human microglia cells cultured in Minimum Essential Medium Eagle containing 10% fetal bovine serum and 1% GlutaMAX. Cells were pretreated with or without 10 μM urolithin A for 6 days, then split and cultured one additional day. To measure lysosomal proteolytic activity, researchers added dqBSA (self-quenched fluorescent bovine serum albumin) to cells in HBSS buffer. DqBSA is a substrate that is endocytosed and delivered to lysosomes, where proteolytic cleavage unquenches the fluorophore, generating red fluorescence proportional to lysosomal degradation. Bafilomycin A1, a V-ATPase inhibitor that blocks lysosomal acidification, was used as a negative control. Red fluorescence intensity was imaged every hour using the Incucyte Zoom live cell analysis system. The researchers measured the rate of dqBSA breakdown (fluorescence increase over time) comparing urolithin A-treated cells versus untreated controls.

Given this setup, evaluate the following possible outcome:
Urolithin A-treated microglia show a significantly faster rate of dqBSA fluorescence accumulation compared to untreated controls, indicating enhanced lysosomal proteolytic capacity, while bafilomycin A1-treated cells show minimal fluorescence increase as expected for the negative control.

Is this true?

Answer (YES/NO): YES